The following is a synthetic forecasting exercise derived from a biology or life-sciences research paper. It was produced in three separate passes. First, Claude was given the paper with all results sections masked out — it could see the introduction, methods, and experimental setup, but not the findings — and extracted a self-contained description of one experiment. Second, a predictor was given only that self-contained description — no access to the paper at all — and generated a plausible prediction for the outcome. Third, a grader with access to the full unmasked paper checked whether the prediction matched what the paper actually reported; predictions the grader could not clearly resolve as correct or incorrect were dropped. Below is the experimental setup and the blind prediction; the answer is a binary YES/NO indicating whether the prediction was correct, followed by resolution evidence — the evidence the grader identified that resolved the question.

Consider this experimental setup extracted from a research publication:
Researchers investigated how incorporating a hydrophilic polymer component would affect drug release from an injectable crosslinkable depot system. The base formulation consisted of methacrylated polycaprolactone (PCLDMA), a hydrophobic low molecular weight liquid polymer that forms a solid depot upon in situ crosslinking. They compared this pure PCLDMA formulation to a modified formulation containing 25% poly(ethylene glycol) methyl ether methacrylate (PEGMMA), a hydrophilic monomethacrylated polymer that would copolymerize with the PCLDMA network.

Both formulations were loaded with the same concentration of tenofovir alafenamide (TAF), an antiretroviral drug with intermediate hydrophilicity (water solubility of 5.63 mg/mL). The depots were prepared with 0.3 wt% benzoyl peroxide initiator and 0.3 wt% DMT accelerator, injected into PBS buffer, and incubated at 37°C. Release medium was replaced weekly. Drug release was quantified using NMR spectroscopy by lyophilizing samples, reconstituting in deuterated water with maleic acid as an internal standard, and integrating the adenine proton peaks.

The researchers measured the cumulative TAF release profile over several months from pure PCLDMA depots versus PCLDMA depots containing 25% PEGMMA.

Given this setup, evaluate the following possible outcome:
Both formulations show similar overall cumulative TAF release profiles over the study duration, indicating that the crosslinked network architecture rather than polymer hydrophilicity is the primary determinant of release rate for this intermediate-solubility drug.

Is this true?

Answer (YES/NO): NO